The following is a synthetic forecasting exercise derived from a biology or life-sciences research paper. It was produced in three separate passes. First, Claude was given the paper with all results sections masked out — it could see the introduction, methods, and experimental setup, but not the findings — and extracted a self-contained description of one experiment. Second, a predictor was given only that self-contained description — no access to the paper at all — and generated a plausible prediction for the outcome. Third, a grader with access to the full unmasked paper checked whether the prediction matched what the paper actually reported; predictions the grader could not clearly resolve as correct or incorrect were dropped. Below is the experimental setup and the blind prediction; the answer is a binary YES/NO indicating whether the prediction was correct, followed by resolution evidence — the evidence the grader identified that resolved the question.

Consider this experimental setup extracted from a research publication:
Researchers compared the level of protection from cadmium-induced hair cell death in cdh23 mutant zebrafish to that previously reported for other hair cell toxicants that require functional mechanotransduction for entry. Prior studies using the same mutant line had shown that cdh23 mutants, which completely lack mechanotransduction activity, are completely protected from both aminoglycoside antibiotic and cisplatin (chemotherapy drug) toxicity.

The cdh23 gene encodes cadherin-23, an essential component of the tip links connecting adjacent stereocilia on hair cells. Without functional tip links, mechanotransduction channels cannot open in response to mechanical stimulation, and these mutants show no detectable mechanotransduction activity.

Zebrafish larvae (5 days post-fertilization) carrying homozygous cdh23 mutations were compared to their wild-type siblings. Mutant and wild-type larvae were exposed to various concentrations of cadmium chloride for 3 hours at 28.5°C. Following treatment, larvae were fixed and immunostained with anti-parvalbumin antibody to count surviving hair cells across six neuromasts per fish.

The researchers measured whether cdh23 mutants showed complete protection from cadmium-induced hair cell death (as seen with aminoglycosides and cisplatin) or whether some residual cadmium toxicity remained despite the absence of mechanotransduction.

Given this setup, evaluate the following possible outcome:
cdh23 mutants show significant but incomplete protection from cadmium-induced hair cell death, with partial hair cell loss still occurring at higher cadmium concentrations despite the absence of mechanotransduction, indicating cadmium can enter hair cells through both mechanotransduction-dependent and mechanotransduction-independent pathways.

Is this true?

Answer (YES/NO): YES